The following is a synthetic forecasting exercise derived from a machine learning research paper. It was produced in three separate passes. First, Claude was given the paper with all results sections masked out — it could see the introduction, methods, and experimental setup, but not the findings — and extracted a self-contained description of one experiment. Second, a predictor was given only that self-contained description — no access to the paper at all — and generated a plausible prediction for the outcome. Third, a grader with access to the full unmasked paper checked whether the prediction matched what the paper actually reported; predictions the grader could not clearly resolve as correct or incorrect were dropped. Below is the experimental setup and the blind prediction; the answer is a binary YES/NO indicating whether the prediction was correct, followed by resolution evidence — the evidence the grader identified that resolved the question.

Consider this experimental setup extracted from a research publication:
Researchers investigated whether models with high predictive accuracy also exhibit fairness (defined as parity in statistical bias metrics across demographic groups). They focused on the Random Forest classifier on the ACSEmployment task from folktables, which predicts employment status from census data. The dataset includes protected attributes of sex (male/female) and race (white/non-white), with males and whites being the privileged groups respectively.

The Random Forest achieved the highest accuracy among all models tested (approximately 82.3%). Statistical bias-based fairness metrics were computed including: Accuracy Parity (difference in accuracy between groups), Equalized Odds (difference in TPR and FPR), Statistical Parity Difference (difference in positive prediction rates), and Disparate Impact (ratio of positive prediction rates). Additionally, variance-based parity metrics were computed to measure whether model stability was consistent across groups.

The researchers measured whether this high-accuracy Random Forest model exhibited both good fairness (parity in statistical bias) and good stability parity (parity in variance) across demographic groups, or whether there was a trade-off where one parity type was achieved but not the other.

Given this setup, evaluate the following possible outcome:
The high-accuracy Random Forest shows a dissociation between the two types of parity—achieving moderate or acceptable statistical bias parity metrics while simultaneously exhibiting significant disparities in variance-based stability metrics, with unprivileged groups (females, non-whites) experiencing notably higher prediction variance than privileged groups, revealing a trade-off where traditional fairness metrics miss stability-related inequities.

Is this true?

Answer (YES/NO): NO